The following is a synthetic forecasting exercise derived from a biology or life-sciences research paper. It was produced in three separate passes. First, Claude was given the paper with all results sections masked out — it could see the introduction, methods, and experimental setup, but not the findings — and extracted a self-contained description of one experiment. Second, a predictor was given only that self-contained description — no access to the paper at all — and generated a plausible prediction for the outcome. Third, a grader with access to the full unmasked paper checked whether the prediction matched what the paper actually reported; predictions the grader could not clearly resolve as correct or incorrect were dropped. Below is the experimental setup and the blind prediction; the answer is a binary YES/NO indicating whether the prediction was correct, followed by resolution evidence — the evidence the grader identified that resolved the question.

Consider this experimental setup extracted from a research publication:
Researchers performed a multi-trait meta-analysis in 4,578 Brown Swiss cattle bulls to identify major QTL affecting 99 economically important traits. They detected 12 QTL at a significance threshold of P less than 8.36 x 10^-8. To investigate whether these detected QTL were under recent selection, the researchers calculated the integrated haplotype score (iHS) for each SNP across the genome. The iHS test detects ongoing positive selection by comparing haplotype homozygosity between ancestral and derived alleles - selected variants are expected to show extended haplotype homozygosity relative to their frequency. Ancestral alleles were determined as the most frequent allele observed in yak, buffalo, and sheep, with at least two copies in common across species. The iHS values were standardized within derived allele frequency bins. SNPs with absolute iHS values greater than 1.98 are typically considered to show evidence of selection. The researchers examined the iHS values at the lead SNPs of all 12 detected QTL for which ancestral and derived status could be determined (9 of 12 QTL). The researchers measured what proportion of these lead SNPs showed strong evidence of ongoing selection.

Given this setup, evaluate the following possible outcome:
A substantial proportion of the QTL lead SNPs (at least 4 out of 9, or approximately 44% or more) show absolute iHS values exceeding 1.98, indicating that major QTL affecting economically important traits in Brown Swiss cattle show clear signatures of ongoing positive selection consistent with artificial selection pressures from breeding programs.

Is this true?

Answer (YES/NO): NO